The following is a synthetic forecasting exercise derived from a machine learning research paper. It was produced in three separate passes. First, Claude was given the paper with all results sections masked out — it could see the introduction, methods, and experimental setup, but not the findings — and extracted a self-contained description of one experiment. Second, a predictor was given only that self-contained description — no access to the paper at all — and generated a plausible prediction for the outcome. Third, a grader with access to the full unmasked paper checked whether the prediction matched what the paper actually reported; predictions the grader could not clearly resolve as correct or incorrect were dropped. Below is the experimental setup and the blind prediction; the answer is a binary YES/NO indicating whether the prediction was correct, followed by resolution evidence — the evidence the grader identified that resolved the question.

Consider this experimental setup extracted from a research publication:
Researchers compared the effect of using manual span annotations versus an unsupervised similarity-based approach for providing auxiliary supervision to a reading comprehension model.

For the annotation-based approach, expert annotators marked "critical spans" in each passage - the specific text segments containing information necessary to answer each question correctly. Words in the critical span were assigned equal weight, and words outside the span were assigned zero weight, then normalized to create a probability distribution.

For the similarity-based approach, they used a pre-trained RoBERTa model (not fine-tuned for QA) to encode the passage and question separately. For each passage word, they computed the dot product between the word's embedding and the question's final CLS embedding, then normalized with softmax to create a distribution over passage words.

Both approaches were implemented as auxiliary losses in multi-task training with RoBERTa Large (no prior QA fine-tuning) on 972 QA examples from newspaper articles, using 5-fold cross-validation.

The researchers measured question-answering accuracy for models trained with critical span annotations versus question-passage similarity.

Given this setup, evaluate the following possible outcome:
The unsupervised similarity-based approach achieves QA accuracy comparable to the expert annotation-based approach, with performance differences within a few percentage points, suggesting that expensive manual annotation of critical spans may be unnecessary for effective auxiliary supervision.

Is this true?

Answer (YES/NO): YES